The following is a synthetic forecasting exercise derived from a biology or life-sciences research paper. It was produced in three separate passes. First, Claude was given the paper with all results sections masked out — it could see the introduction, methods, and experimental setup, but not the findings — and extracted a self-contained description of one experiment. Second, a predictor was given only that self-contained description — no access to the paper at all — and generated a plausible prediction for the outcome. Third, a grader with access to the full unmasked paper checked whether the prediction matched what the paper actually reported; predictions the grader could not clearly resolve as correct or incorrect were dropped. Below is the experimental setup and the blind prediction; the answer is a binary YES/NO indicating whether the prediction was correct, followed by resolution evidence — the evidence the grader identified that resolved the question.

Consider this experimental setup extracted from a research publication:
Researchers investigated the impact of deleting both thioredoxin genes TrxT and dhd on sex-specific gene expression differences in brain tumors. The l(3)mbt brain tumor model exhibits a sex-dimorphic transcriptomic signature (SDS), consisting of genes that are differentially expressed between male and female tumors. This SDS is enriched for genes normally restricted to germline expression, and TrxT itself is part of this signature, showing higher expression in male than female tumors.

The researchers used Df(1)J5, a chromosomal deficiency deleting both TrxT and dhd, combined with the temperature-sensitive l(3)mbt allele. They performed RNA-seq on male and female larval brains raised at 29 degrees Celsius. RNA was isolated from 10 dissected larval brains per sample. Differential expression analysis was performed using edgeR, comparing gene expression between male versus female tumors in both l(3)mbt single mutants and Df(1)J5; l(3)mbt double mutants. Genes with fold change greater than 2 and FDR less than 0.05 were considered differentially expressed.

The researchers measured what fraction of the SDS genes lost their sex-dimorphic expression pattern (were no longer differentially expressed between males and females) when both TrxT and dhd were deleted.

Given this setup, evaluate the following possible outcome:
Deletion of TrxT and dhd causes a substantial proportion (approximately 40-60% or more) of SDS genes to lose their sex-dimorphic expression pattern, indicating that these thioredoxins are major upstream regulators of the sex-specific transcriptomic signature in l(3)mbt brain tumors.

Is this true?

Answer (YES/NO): YES